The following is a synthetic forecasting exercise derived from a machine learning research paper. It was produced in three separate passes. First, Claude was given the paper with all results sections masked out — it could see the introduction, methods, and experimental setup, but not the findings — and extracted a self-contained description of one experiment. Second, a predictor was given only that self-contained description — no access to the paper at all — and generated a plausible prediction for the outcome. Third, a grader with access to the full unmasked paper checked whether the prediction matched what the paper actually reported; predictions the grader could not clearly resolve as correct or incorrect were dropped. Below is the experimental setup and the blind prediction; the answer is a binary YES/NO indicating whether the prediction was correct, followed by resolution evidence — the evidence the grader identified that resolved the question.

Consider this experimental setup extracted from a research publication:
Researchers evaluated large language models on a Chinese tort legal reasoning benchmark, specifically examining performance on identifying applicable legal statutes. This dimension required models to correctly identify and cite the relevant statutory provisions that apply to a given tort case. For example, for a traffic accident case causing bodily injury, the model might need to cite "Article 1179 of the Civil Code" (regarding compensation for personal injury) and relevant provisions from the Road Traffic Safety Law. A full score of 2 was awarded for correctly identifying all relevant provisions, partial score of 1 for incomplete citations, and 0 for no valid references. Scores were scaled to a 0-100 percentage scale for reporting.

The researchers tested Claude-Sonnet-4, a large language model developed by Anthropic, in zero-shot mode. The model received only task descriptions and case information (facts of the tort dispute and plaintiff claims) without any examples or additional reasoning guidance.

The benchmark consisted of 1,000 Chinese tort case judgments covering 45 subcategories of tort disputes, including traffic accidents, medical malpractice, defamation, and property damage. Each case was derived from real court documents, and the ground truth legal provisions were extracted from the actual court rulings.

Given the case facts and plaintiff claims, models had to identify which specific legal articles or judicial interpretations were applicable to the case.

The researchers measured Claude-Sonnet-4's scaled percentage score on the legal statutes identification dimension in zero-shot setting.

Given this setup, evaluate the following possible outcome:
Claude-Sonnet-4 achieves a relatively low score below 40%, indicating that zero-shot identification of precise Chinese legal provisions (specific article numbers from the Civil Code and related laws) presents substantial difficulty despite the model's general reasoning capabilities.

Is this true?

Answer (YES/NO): YES